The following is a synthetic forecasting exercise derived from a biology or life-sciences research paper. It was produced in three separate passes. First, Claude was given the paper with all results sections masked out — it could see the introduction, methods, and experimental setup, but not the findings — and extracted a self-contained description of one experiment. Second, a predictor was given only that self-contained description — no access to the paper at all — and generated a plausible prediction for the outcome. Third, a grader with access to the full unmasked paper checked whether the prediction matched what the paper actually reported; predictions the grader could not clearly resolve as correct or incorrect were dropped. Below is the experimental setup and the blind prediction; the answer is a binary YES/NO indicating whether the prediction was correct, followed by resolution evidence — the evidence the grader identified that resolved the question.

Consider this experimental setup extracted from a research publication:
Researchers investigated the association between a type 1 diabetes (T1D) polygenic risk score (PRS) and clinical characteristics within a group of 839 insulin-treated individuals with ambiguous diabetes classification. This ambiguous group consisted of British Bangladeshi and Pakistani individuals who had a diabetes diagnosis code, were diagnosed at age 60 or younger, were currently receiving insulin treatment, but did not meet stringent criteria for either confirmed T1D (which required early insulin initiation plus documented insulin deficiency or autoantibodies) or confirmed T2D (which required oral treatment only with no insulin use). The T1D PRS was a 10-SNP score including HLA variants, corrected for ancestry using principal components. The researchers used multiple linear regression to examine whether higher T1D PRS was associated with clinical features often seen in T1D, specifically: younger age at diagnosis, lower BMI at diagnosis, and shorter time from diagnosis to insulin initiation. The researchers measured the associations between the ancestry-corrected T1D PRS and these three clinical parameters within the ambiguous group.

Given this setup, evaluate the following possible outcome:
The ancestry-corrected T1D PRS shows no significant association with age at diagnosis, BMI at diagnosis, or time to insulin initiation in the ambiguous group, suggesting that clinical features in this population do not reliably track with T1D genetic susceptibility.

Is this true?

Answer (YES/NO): YES